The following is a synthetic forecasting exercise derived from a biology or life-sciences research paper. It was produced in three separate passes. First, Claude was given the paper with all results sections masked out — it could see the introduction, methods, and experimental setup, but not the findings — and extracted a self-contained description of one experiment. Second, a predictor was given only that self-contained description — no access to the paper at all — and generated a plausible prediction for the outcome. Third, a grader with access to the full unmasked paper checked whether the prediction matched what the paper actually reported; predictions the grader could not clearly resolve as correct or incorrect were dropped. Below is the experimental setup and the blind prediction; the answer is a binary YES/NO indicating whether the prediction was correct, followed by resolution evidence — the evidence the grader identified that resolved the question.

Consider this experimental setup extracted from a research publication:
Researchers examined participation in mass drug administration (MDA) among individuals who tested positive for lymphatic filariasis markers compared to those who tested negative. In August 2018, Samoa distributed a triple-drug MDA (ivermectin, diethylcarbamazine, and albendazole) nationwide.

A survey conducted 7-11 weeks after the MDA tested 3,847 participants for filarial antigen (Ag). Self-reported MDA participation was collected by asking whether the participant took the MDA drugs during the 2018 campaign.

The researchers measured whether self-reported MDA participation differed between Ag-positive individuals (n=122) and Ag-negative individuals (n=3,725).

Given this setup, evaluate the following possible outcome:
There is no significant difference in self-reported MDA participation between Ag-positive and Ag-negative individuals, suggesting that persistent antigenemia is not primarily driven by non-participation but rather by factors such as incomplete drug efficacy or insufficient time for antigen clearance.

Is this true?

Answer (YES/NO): YES